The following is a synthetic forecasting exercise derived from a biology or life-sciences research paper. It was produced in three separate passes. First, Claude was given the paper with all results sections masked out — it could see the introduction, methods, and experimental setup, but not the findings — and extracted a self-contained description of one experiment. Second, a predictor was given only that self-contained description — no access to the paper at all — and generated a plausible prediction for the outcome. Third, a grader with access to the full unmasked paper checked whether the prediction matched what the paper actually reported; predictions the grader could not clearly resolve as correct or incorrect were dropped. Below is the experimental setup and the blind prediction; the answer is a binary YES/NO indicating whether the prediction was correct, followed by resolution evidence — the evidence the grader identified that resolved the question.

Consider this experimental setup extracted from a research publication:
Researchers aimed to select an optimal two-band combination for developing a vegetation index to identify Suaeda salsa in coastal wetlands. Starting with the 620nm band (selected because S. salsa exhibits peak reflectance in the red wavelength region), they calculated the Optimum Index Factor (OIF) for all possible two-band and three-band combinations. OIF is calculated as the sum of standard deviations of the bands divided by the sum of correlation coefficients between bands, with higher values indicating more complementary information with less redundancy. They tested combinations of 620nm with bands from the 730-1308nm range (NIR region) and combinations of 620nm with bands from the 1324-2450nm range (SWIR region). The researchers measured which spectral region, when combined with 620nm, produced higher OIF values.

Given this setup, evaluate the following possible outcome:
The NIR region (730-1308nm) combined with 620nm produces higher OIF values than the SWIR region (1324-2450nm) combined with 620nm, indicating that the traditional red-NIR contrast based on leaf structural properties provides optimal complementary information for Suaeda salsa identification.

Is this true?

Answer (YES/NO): YES